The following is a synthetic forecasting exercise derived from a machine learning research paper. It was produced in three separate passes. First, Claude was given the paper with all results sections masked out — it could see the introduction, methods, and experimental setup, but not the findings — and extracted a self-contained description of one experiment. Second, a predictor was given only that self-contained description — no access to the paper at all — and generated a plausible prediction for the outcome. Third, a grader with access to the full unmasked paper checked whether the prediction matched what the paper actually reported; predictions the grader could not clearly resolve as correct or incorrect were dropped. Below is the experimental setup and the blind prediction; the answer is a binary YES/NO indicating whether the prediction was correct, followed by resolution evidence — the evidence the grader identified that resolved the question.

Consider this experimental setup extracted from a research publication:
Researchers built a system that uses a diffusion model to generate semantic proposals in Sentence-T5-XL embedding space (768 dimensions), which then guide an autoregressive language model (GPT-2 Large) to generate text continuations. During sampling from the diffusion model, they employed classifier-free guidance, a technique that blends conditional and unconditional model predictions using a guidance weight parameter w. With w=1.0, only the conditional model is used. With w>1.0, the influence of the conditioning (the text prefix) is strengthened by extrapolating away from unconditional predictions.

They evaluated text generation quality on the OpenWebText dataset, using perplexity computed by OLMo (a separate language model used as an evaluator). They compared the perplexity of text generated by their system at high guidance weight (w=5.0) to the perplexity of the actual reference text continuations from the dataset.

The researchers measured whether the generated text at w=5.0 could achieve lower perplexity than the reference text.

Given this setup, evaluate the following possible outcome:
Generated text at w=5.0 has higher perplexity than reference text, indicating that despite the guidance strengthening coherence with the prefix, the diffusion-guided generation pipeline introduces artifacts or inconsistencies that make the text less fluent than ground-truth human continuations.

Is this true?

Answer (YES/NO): NO